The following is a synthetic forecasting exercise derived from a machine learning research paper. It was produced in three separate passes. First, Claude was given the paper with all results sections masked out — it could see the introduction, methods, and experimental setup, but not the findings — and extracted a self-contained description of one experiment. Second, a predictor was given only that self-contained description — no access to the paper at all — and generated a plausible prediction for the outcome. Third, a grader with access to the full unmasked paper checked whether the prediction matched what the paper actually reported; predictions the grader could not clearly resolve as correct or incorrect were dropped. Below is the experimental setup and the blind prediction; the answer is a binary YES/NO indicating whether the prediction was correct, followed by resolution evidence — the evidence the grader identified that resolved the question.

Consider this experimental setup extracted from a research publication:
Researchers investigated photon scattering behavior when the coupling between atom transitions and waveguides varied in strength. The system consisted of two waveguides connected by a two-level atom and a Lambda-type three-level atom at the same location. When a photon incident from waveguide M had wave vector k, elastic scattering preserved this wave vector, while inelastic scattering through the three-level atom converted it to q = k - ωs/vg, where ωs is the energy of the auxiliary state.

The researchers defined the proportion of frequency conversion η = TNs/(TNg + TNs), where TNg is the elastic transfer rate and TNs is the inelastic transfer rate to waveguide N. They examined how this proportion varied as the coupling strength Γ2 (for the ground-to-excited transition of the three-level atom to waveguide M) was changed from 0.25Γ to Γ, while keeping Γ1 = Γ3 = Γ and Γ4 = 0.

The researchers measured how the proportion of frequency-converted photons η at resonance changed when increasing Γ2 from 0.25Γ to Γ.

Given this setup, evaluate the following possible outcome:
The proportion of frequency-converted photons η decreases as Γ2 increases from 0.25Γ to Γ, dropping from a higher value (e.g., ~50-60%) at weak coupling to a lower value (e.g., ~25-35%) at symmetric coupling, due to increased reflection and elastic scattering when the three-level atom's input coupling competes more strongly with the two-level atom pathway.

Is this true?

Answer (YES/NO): NO